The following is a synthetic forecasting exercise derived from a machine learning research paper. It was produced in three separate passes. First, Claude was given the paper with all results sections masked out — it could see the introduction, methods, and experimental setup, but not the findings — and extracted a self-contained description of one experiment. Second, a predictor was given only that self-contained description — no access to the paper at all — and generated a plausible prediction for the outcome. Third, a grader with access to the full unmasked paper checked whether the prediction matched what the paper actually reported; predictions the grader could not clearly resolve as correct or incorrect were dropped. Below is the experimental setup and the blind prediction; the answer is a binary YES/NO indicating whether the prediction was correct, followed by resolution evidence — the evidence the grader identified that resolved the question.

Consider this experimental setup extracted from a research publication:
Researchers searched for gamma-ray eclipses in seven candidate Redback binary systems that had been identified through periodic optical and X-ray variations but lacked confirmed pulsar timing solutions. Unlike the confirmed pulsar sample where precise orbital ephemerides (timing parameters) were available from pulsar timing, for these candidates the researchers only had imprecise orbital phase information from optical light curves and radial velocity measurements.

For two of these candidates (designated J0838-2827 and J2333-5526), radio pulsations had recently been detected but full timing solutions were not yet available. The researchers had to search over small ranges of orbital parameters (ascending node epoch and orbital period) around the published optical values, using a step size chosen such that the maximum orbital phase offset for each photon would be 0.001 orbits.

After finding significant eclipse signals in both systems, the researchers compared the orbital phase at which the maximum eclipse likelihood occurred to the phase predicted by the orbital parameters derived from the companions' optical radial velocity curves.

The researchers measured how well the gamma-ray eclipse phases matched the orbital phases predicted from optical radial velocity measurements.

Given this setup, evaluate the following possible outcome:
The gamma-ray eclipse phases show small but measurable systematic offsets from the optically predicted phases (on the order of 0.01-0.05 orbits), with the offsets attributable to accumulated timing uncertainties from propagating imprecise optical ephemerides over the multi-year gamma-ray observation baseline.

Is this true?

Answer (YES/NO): NO